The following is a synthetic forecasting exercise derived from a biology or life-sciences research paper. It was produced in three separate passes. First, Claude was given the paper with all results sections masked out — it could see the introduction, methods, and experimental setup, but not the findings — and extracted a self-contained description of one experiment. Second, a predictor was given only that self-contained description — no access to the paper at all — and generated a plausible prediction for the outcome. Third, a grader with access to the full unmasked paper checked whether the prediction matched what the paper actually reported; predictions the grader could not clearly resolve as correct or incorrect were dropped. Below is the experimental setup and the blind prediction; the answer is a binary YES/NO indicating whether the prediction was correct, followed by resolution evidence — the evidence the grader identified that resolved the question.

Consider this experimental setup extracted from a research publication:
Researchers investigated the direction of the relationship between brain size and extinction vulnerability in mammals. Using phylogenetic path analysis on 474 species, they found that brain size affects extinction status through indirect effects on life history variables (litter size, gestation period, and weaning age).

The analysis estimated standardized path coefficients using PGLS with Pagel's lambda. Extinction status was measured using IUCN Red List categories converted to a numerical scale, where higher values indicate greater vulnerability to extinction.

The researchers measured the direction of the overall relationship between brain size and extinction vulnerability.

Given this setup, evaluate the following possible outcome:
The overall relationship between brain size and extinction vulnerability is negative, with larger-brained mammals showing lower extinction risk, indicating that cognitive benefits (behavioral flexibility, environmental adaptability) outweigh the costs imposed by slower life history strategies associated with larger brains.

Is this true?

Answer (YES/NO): NO